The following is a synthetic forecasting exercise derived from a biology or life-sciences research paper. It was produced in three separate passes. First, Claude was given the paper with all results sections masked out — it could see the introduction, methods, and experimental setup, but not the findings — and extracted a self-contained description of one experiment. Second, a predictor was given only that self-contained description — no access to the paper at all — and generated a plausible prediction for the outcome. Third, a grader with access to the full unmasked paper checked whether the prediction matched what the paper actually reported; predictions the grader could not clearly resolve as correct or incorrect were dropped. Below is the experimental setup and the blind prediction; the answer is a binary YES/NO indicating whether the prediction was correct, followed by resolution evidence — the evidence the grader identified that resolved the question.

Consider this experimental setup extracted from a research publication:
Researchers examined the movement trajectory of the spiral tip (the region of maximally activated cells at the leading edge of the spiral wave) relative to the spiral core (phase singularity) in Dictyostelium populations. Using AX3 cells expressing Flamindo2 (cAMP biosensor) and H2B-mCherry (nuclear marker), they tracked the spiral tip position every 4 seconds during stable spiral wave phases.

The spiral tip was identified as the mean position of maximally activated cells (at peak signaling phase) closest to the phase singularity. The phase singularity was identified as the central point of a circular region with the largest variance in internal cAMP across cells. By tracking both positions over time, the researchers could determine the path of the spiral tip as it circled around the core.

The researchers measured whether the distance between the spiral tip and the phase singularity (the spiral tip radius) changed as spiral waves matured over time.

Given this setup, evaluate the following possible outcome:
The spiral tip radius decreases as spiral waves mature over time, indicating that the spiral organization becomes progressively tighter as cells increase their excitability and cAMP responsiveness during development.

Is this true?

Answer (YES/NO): YES